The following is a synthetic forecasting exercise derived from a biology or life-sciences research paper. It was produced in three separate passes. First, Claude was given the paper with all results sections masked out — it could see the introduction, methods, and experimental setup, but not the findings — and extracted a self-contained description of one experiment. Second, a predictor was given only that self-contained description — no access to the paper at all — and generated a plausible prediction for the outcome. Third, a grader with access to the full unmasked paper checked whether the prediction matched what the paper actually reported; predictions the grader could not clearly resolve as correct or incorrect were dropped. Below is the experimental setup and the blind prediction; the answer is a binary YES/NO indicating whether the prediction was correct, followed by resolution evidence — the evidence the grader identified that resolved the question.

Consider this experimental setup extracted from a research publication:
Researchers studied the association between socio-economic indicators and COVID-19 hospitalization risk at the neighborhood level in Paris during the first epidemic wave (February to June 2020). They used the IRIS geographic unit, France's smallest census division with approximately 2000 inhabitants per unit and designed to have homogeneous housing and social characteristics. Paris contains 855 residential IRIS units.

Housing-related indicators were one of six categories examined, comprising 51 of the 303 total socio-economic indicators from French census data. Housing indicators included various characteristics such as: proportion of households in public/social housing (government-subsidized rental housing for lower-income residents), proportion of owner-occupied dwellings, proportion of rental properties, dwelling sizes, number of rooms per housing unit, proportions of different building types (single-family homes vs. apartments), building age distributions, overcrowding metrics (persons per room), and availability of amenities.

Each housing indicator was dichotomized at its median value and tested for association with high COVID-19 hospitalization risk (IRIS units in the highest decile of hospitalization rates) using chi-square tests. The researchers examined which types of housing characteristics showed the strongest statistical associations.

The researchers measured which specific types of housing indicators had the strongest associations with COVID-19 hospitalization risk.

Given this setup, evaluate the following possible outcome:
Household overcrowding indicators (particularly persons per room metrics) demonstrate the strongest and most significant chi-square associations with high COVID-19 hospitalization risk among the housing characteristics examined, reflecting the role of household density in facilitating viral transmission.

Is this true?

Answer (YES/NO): NO